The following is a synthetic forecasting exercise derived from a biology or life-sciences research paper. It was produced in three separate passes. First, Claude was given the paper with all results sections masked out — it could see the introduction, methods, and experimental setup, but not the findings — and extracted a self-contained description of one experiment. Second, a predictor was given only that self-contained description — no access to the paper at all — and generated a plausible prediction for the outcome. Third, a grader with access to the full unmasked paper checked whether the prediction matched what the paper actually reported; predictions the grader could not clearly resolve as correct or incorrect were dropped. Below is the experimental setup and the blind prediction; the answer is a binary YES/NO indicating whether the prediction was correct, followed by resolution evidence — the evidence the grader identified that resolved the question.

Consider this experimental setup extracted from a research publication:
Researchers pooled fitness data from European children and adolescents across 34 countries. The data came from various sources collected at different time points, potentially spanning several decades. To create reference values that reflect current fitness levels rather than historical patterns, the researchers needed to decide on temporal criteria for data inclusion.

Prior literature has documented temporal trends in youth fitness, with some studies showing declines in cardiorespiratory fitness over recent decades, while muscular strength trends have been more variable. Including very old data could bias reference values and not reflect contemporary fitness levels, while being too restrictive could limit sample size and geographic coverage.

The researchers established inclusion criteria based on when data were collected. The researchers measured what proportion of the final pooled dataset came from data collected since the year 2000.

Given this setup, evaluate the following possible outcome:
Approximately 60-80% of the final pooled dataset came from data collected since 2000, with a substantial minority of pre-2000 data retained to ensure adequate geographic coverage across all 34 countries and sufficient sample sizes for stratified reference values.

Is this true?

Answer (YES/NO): NO